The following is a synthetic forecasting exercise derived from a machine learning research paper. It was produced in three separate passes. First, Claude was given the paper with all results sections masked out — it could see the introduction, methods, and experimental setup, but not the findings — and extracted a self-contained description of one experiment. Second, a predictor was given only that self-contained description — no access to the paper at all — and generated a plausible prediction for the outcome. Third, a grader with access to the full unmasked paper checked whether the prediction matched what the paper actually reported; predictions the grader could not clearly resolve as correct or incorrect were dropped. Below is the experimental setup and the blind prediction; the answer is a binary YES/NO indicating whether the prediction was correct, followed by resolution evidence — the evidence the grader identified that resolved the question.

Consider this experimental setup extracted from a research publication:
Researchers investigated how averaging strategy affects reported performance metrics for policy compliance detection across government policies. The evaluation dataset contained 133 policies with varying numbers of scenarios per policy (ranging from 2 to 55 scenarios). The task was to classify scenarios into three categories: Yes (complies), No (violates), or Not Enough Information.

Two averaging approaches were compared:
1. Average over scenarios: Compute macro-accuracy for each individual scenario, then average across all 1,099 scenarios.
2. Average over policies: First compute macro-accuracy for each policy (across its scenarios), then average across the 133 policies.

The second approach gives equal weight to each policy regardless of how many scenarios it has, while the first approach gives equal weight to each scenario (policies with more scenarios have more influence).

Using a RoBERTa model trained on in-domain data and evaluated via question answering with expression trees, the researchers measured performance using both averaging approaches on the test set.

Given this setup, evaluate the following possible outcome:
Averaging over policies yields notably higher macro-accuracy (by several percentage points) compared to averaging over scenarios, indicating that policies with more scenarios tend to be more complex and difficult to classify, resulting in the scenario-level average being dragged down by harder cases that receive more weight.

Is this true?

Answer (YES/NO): NO